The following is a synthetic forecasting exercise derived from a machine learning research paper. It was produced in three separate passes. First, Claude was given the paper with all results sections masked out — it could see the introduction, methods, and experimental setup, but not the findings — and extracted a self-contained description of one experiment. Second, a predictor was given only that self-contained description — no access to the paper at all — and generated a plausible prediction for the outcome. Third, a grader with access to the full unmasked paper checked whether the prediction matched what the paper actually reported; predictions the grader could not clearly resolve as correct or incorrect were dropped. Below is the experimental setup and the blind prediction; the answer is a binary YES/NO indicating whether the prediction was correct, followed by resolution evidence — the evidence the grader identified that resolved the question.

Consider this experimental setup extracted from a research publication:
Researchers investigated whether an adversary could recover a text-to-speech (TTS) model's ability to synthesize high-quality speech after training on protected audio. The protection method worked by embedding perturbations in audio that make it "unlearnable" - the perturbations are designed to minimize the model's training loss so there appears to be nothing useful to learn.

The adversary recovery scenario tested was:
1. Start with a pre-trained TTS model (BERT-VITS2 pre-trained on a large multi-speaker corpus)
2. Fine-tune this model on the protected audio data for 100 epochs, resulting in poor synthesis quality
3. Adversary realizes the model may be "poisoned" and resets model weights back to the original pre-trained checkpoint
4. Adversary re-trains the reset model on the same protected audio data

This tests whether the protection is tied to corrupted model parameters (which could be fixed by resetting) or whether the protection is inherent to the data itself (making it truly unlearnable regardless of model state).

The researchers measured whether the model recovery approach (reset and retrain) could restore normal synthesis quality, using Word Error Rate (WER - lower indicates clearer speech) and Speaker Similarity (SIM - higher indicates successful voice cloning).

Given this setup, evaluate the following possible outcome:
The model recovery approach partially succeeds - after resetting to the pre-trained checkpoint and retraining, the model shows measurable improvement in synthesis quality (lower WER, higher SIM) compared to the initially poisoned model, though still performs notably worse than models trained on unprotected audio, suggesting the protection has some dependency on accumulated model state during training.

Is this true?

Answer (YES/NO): NO